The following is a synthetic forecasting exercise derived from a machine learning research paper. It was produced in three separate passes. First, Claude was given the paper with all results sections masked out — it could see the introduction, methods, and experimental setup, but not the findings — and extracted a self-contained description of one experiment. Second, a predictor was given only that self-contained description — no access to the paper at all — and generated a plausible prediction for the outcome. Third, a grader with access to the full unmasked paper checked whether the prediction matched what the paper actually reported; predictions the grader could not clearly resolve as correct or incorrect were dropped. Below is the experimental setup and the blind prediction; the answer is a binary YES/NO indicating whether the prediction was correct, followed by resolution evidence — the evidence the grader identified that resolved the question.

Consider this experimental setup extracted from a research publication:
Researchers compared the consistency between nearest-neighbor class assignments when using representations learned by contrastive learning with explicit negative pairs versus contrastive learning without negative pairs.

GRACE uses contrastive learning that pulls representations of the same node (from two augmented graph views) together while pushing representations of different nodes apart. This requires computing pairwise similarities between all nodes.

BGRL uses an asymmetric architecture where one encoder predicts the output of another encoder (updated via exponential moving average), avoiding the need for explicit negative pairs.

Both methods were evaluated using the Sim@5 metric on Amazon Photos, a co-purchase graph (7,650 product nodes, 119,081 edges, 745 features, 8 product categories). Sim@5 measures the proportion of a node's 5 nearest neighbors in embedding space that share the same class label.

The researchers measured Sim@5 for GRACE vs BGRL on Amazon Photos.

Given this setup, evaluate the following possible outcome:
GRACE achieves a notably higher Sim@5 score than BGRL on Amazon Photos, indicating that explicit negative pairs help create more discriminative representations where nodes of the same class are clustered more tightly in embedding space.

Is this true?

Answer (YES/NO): NO